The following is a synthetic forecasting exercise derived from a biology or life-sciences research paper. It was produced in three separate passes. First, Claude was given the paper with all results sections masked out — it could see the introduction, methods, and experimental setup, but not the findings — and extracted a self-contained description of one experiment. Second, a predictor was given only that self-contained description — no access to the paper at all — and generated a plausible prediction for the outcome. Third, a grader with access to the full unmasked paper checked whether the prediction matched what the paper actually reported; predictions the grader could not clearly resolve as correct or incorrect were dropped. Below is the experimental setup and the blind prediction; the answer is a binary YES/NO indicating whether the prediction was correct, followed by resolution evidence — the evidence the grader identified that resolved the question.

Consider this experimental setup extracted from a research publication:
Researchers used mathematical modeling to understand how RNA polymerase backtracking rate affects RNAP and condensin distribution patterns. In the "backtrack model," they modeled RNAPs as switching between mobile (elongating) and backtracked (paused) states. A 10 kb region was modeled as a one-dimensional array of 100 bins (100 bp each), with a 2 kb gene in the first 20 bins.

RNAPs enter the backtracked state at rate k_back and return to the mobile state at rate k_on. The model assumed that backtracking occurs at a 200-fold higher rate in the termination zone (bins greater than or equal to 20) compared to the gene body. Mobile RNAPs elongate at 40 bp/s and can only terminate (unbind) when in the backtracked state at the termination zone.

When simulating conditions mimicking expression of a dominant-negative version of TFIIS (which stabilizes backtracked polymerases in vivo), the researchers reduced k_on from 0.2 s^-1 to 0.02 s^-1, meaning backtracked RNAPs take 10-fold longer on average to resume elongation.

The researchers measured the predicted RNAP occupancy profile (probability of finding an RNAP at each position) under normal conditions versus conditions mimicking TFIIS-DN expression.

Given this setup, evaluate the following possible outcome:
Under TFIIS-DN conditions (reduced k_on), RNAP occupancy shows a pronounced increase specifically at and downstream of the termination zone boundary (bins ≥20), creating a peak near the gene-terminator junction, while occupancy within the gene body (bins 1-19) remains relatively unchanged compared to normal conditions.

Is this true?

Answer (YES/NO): NO